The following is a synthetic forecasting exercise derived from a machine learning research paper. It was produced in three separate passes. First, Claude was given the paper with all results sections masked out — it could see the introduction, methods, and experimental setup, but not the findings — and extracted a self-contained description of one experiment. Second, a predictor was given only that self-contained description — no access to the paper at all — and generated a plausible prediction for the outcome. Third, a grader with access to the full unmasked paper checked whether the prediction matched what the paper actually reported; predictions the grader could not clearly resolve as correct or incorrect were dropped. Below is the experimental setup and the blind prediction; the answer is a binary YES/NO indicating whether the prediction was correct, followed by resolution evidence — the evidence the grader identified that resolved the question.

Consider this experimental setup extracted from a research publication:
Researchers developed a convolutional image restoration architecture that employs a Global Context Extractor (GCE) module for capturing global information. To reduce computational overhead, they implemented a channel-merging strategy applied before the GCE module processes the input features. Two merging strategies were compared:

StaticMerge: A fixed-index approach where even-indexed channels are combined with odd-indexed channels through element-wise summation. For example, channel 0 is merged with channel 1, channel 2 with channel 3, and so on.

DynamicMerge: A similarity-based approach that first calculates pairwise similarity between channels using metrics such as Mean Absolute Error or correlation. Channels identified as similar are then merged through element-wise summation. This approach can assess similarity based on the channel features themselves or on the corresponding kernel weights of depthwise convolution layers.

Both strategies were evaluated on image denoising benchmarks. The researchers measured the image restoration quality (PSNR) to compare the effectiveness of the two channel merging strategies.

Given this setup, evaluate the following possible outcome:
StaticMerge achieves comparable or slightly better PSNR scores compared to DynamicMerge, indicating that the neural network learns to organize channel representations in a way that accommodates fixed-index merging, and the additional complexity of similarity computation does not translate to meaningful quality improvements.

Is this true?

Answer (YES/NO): YES